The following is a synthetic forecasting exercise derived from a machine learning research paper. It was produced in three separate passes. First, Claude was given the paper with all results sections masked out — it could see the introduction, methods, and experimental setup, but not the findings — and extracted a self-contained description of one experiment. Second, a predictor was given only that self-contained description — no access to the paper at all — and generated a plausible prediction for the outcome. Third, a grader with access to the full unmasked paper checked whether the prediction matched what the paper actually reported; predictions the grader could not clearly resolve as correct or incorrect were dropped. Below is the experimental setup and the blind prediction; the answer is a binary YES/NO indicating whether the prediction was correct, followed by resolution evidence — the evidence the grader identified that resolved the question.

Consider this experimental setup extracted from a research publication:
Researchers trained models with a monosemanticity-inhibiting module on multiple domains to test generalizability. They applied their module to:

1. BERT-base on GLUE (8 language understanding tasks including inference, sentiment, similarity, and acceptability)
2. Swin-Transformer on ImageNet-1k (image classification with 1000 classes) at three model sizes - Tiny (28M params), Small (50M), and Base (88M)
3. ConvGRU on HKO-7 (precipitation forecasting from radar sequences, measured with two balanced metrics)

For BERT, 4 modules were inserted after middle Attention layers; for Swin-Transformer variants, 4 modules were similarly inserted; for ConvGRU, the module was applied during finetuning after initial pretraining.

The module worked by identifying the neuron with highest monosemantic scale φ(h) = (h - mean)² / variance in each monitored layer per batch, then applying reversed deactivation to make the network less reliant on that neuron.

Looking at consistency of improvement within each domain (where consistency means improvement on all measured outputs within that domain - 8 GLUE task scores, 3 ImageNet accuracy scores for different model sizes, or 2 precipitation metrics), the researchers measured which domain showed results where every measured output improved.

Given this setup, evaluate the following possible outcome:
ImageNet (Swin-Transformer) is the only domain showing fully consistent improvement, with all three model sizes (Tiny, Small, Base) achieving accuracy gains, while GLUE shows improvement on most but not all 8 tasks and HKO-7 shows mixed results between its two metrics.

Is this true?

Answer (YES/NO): NO